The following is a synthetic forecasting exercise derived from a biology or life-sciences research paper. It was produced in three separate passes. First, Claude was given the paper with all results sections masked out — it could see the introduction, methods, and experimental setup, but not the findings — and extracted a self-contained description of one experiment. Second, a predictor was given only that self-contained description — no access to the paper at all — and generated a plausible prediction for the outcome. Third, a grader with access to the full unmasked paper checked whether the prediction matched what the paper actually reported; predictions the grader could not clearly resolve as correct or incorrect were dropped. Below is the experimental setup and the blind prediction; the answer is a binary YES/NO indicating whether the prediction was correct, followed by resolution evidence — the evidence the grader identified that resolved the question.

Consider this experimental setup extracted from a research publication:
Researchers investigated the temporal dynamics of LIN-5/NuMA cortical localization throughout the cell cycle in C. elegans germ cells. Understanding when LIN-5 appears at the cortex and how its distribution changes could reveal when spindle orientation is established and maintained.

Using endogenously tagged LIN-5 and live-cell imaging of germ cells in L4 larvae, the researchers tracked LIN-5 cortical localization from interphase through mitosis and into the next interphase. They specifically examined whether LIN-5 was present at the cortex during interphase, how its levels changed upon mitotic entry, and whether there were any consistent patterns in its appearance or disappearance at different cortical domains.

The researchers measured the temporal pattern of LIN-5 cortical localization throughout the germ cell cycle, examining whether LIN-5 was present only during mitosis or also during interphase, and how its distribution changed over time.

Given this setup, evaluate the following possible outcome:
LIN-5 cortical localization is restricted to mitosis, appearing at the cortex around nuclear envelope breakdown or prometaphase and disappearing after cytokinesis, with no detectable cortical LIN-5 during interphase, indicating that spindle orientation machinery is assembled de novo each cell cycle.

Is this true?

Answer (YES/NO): NO